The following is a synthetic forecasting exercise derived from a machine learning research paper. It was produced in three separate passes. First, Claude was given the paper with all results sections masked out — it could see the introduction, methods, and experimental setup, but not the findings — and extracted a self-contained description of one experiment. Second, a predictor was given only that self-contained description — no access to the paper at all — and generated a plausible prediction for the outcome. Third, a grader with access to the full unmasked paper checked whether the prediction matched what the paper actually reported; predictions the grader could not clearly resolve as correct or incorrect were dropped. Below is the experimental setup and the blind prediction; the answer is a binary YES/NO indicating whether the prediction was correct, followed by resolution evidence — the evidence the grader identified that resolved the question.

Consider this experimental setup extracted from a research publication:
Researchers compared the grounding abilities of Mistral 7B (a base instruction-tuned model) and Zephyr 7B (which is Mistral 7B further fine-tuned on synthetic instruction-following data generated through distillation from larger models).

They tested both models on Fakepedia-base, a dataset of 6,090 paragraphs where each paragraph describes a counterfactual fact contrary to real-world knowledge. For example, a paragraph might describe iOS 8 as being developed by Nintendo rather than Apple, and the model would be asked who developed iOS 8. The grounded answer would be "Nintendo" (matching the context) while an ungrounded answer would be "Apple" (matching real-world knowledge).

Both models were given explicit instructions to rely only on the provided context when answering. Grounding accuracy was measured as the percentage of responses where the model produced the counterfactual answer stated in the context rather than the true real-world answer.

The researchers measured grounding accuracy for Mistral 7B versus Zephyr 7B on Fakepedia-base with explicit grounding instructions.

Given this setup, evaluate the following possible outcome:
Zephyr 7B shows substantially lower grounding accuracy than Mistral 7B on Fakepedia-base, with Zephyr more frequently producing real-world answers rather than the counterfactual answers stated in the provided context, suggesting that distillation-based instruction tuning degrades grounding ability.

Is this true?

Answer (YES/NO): YES